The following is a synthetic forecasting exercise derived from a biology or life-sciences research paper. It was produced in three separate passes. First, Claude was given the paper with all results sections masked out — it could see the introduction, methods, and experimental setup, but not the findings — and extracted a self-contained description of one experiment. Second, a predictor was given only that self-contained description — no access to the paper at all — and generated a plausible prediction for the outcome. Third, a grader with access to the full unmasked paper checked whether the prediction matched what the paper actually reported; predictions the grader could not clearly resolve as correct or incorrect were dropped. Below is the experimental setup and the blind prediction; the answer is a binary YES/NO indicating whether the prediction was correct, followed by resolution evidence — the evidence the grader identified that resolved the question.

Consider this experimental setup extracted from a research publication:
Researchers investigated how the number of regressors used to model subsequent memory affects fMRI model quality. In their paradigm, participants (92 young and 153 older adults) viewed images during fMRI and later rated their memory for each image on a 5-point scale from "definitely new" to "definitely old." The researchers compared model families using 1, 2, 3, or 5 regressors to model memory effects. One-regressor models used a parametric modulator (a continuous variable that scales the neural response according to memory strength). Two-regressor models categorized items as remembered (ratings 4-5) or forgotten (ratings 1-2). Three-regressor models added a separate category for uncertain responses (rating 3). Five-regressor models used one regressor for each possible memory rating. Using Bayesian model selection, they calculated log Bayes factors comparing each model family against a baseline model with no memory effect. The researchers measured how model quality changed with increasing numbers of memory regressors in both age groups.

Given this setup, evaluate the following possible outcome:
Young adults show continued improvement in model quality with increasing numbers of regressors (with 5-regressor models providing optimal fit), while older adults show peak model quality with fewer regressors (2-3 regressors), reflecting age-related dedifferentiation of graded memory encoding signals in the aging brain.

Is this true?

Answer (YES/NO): NO